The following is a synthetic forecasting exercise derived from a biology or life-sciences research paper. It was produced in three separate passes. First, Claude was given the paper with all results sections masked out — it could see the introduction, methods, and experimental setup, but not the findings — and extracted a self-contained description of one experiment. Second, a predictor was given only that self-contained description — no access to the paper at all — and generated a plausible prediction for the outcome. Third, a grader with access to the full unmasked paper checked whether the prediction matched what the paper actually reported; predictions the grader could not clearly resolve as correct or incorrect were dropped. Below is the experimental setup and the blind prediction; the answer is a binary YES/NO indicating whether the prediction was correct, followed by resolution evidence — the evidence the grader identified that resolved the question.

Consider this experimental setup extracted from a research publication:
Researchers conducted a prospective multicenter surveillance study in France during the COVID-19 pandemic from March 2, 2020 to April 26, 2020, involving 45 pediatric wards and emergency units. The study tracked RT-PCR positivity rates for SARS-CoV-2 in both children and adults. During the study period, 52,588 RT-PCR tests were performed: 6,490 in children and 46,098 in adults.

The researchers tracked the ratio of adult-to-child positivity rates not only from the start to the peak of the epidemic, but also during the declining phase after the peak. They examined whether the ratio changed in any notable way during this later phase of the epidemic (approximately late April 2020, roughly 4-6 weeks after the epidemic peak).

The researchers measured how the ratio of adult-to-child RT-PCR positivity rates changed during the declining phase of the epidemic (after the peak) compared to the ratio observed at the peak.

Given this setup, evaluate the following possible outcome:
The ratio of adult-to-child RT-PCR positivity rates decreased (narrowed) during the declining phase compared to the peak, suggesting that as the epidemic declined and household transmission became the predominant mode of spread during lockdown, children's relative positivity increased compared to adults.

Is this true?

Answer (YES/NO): YES